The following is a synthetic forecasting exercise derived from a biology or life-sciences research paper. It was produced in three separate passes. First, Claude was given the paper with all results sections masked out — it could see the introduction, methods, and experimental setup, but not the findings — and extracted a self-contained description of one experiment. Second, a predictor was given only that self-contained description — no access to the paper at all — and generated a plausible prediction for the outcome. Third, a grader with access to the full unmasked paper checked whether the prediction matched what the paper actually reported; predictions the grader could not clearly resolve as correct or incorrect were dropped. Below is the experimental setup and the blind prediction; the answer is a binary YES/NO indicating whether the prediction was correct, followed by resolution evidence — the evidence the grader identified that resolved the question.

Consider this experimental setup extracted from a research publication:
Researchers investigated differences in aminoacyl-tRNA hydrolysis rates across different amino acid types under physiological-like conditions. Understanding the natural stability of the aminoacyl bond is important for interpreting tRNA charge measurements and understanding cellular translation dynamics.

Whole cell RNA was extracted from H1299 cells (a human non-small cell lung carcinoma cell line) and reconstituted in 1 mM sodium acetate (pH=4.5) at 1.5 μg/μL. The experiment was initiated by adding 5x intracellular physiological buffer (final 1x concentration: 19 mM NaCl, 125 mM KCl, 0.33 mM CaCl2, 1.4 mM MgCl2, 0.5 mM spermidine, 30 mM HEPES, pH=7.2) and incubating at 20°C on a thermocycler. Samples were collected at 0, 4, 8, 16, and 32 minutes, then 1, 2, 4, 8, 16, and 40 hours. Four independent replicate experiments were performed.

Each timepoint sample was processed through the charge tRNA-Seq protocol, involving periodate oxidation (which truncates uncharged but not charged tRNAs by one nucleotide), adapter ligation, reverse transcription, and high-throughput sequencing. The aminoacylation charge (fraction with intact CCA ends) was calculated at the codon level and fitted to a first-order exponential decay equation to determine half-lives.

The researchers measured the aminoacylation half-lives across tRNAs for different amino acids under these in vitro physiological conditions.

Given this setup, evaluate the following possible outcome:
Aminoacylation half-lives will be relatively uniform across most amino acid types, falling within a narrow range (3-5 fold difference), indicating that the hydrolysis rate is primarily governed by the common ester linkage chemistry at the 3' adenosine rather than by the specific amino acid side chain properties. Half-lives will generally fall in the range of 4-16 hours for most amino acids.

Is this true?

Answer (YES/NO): NO